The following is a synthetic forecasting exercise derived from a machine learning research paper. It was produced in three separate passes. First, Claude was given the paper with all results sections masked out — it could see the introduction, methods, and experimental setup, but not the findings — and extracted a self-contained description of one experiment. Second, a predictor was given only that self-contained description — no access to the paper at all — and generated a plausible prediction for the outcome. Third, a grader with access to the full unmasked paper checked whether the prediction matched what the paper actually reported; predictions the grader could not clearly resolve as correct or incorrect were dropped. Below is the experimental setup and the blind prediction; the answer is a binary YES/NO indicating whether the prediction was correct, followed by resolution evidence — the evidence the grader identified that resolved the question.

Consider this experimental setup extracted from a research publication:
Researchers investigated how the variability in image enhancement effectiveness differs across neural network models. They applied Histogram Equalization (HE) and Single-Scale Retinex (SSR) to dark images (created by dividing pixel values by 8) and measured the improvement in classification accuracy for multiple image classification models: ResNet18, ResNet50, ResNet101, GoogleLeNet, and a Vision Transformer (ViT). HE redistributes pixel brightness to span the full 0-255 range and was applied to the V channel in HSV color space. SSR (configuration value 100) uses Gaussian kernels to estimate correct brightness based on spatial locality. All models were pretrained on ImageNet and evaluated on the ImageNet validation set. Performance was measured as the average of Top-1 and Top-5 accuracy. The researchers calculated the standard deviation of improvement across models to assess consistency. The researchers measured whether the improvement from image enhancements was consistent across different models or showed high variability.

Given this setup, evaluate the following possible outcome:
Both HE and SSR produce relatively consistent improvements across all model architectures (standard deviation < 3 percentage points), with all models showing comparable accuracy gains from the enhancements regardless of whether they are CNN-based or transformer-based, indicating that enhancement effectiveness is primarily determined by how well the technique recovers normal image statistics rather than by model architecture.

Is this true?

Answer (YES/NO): NO